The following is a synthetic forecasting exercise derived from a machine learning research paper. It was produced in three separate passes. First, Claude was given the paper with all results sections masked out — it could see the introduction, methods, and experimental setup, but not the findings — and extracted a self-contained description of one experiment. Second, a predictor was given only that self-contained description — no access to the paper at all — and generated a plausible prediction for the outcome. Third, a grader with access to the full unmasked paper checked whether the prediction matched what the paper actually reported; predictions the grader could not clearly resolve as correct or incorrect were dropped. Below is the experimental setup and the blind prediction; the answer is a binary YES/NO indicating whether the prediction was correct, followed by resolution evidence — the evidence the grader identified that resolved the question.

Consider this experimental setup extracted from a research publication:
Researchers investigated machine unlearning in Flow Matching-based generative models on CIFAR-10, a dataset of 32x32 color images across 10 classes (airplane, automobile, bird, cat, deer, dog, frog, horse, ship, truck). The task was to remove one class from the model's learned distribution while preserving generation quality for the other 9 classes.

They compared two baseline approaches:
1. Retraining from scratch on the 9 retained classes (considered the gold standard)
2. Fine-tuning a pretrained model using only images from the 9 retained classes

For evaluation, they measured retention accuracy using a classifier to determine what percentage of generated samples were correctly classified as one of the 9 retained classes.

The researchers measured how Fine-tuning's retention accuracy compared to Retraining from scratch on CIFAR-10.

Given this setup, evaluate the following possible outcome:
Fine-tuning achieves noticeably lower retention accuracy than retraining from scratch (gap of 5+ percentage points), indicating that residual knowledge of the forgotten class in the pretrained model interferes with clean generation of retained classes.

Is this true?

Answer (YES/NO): NO